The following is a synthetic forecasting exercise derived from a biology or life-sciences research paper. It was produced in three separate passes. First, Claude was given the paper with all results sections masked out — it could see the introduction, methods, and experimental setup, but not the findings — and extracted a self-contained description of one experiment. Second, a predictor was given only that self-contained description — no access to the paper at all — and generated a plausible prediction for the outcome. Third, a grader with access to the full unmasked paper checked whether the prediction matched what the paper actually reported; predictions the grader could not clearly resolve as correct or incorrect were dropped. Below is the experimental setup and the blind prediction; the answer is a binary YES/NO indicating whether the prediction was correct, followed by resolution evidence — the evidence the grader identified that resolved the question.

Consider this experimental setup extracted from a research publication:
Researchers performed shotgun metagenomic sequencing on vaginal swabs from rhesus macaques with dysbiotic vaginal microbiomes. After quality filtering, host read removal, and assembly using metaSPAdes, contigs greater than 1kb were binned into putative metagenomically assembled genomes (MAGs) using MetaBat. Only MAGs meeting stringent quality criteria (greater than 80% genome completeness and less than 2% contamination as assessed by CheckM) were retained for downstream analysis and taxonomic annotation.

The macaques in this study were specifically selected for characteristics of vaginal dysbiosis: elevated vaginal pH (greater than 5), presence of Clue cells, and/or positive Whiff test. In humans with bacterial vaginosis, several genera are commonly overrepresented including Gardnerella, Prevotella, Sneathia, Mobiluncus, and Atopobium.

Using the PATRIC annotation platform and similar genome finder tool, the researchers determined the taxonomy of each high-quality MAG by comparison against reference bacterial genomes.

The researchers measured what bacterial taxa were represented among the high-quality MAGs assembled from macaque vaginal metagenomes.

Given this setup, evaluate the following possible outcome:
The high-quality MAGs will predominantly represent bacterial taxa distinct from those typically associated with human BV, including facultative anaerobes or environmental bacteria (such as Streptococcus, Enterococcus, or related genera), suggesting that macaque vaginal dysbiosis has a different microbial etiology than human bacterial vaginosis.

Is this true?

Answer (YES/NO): NO